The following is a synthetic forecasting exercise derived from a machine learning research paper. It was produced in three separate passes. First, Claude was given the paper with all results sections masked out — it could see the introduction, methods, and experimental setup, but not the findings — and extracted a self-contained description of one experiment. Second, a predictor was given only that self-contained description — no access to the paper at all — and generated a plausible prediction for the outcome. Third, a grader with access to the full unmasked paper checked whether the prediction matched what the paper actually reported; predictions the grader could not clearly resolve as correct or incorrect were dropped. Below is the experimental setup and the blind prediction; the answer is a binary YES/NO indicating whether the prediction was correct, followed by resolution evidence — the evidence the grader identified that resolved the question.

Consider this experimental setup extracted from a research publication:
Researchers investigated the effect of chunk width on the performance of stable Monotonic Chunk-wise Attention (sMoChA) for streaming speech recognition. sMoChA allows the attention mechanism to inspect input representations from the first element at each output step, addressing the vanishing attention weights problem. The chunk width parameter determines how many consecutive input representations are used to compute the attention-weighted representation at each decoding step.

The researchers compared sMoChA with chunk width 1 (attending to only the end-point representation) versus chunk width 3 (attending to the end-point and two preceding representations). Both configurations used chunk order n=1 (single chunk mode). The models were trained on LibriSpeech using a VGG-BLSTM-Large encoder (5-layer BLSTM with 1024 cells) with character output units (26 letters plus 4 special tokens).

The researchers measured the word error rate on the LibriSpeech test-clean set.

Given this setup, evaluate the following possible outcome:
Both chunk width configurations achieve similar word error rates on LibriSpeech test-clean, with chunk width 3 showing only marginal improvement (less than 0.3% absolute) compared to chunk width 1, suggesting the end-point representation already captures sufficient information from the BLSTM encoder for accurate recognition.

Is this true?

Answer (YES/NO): NO